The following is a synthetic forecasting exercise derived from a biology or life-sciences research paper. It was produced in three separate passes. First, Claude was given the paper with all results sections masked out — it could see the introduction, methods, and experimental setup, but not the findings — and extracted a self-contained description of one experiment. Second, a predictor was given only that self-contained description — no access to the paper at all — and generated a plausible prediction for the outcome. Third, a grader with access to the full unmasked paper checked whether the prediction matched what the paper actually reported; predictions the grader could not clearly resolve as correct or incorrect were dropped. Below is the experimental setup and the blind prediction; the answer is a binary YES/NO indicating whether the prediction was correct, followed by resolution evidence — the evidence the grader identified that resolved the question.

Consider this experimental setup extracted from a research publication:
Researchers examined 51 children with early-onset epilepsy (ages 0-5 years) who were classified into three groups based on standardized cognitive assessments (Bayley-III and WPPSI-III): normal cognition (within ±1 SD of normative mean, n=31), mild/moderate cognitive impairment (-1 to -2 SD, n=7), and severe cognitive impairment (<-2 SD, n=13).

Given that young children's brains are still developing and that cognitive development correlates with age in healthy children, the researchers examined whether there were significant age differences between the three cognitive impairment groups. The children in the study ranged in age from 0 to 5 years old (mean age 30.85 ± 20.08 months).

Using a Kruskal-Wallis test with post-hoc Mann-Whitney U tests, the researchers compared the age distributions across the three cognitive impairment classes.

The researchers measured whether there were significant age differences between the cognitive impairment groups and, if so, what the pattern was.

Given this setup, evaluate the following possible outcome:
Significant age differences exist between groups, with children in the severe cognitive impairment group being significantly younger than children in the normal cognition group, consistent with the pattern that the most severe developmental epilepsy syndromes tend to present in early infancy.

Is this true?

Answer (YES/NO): YES